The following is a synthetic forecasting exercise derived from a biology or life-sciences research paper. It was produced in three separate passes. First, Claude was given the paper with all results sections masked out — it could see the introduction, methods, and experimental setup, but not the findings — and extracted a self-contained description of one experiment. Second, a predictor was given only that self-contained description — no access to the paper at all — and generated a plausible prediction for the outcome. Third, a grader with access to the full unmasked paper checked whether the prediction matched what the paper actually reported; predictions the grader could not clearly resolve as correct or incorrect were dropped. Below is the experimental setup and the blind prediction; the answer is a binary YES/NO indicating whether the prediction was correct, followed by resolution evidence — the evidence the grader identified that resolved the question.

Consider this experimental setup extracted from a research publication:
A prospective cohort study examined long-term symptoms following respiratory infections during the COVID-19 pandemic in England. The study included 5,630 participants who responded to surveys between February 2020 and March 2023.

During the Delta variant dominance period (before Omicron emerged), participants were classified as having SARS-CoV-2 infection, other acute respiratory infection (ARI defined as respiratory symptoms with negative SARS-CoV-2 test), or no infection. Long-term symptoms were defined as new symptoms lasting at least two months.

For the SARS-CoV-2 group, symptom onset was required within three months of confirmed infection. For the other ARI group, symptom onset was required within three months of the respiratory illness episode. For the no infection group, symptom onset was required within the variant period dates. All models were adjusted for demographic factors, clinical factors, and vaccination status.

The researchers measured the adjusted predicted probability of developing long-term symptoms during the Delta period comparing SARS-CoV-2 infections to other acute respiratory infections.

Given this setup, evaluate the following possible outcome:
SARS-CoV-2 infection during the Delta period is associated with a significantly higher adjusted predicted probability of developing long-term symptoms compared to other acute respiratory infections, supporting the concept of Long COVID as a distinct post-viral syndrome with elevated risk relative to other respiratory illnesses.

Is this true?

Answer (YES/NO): NO